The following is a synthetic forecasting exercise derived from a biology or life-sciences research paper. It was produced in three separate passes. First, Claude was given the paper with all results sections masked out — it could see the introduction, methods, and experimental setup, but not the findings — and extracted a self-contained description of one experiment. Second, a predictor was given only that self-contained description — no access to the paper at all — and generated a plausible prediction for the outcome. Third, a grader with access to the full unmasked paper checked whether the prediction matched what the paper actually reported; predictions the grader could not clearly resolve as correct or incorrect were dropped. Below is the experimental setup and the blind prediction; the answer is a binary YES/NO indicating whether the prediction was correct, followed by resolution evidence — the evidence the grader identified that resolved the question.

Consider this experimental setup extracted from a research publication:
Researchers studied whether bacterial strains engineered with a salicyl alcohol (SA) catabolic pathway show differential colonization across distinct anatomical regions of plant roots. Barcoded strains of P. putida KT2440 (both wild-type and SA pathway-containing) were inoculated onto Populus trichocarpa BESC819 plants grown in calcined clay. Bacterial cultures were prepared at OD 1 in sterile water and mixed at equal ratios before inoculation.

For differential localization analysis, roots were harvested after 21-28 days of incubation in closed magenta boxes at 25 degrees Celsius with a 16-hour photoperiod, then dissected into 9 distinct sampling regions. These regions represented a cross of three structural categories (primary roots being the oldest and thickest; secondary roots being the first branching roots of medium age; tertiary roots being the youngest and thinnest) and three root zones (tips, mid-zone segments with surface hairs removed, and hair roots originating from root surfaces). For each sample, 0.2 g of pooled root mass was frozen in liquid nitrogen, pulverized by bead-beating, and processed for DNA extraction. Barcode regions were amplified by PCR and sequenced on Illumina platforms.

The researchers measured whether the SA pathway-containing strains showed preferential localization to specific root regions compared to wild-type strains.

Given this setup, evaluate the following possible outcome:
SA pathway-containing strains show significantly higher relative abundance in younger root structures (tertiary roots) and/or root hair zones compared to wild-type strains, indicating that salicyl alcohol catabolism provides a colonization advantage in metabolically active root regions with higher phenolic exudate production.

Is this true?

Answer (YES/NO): NO